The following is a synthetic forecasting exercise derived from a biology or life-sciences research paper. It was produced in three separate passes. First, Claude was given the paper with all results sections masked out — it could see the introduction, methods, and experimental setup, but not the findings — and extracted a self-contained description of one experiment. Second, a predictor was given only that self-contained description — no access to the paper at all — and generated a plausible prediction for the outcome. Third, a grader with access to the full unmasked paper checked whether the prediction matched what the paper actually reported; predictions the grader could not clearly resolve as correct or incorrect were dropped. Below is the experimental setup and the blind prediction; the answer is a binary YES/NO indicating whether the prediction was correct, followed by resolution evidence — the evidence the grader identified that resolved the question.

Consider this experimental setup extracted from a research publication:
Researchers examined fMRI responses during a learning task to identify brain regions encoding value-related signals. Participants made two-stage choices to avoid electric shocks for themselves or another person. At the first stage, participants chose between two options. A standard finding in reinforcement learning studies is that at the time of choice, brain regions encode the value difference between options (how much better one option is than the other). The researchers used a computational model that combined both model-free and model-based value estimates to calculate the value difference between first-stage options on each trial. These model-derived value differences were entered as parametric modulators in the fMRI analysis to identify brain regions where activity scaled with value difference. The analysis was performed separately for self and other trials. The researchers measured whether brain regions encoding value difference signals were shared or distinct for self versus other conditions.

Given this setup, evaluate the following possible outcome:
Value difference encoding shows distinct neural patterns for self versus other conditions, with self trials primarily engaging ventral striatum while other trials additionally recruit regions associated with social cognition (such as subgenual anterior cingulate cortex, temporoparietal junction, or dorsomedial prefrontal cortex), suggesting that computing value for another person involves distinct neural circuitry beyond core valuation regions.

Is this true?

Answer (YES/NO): NO